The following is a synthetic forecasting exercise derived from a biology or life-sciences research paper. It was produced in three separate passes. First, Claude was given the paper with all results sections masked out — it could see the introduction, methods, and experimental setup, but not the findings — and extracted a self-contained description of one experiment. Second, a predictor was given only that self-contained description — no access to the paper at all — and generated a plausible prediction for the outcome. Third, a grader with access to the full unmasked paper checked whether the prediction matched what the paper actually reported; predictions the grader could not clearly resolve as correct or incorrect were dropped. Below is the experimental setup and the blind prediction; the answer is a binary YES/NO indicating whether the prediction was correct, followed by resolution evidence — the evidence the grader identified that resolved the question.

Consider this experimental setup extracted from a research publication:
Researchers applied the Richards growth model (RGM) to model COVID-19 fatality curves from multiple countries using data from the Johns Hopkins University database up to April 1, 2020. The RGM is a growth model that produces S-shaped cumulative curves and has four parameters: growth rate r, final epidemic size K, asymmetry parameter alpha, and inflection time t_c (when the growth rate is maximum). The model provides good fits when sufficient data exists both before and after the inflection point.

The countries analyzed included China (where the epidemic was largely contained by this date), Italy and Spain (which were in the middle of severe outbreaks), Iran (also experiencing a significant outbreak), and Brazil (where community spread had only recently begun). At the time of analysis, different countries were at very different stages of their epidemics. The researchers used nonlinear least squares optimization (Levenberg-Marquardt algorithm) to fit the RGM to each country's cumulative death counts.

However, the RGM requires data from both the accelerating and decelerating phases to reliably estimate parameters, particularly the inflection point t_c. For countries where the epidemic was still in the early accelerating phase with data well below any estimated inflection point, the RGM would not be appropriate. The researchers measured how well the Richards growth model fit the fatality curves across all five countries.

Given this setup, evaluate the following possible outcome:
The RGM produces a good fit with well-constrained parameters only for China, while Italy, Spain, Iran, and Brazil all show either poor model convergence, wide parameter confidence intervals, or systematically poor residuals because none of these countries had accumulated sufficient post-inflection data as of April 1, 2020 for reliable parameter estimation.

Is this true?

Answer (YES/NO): NO